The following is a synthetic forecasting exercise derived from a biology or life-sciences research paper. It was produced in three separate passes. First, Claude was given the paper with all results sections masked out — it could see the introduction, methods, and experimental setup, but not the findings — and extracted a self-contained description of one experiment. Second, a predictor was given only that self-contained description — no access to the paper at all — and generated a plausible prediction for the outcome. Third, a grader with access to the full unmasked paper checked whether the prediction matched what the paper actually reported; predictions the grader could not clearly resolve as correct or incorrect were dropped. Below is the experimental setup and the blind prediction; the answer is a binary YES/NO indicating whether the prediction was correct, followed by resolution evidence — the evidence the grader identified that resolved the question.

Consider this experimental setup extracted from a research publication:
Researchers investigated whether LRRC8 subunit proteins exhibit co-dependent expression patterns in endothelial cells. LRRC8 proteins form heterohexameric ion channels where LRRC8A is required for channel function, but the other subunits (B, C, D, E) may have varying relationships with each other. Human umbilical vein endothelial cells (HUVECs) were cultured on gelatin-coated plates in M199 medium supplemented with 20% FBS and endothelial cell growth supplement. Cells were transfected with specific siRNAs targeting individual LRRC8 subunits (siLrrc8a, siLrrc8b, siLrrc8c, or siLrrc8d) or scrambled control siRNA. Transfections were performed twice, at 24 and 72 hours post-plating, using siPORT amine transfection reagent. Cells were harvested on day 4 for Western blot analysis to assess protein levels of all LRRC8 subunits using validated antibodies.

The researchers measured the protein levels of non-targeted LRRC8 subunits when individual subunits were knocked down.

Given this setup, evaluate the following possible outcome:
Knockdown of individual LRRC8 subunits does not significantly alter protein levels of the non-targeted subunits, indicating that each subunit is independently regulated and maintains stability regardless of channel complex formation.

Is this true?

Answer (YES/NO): NO